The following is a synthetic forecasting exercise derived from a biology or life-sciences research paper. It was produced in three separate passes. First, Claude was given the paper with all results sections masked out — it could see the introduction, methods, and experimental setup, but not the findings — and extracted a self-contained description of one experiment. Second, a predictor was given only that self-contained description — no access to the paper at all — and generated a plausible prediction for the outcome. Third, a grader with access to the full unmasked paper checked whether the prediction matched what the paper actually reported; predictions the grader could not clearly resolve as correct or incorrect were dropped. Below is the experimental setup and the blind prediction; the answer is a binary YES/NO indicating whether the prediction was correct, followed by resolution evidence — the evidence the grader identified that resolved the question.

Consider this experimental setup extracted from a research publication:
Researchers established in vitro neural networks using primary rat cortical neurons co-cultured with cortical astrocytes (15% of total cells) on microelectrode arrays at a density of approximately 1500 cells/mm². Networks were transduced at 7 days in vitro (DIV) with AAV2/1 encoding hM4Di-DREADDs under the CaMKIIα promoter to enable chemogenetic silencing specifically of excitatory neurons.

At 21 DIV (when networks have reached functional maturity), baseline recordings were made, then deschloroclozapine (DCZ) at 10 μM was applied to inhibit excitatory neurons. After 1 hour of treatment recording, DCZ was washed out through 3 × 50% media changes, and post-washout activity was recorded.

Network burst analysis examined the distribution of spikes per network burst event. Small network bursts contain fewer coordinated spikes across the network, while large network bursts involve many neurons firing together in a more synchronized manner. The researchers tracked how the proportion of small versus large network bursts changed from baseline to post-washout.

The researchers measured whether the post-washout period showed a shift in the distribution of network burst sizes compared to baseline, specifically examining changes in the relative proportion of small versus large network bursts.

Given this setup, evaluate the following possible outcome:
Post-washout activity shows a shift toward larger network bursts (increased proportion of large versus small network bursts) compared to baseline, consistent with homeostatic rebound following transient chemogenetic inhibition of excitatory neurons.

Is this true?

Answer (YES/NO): YES